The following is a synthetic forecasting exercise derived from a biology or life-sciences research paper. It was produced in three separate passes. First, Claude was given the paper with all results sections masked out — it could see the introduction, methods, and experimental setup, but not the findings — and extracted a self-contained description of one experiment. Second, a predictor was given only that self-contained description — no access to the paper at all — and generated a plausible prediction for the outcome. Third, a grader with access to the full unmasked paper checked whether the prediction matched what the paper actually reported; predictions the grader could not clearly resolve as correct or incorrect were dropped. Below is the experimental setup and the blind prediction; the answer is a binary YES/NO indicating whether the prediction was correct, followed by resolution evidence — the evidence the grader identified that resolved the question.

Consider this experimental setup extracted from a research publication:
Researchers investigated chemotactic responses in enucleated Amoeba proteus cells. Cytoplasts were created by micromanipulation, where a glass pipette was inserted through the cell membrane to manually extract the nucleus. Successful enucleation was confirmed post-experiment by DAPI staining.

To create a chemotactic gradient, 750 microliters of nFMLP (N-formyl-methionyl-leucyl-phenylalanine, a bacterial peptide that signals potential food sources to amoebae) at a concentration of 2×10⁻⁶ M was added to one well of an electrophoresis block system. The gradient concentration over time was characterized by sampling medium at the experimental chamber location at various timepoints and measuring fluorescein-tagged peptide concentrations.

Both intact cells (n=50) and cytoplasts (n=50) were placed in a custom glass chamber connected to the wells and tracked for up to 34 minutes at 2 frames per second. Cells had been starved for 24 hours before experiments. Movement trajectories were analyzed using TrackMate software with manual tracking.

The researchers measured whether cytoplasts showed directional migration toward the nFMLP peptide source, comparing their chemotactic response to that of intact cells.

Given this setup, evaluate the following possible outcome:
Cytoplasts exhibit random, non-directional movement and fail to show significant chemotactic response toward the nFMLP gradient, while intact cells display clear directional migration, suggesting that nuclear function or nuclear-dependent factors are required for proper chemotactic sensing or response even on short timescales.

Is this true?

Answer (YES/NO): NO